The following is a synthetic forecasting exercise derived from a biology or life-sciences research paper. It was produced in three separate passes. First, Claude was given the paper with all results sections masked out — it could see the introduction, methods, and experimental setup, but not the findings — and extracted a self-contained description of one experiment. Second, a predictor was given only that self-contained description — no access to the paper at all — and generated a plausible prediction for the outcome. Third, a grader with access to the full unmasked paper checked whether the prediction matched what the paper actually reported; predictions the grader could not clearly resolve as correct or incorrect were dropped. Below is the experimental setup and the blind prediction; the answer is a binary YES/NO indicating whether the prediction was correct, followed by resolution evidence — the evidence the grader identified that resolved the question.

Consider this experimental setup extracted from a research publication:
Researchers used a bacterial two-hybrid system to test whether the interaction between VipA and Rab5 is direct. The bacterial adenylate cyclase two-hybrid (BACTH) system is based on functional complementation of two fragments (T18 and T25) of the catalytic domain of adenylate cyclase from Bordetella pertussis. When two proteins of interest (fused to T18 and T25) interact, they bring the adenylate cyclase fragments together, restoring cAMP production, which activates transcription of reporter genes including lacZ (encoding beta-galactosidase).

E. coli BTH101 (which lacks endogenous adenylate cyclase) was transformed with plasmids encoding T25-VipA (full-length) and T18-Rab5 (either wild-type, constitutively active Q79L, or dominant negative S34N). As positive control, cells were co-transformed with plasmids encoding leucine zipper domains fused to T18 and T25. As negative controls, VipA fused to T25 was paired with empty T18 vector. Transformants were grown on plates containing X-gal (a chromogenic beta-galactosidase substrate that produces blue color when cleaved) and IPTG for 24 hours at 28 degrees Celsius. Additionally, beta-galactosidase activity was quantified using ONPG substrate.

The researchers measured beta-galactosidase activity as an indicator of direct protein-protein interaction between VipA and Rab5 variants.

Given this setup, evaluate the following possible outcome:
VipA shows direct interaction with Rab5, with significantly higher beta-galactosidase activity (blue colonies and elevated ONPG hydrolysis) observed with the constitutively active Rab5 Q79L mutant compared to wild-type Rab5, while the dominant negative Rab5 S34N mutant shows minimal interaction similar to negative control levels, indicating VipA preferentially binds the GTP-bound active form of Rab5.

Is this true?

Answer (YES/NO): NO